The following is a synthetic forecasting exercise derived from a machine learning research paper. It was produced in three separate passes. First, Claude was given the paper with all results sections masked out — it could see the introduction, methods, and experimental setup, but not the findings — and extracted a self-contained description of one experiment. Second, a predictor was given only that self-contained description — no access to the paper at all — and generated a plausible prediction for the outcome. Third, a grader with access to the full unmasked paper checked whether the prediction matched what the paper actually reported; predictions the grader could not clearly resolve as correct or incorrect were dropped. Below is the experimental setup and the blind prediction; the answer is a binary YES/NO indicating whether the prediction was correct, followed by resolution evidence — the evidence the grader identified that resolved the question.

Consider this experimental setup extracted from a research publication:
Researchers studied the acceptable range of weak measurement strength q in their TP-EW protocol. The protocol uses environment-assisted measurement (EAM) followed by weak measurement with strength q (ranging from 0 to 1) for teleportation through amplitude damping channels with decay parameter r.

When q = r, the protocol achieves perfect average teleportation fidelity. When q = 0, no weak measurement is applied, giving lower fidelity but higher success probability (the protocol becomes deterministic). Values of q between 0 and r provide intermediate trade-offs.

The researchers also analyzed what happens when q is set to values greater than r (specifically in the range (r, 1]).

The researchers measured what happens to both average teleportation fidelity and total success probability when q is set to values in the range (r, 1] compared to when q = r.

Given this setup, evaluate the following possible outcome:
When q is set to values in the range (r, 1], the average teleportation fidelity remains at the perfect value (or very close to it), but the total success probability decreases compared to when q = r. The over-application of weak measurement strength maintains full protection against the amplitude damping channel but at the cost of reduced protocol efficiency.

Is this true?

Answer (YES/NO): NO